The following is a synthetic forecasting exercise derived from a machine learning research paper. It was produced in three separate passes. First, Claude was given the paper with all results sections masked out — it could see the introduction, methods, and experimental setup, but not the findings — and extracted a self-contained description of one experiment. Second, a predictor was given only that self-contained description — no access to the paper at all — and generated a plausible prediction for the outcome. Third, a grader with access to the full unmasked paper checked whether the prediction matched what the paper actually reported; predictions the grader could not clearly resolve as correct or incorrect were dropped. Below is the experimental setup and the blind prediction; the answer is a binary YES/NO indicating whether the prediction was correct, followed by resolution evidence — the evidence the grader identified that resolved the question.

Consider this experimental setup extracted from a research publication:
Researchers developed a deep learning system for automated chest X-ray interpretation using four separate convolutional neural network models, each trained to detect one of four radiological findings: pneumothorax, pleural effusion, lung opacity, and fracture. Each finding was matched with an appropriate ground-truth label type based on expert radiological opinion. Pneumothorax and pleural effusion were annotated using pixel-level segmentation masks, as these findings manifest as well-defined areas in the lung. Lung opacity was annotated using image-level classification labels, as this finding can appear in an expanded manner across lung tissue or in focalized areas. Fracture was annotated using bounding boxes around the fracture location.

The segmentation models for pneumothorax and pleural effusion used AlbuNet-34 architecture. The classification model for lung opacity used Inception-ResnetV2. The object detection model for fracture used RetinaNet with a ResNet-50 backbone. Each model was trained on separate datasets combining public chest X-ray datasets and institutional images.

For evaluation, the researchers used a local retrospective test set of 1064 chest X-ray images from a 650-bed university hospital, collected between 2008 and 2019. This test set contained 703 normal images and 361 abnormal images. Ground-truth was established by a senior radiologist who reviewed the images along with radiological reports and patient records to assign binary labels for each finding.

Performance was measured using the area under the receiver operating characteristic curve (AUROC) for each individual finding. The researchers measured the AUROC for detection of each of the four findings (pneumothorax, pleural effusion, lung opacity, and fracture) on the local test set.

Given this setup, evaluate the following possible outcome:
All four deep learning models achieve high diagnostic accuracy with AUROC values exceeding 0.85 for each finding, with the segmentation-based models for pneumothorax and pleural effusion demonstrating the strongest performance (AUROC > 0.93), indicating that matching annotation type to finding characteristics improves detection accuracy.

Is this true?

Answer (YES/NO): NO